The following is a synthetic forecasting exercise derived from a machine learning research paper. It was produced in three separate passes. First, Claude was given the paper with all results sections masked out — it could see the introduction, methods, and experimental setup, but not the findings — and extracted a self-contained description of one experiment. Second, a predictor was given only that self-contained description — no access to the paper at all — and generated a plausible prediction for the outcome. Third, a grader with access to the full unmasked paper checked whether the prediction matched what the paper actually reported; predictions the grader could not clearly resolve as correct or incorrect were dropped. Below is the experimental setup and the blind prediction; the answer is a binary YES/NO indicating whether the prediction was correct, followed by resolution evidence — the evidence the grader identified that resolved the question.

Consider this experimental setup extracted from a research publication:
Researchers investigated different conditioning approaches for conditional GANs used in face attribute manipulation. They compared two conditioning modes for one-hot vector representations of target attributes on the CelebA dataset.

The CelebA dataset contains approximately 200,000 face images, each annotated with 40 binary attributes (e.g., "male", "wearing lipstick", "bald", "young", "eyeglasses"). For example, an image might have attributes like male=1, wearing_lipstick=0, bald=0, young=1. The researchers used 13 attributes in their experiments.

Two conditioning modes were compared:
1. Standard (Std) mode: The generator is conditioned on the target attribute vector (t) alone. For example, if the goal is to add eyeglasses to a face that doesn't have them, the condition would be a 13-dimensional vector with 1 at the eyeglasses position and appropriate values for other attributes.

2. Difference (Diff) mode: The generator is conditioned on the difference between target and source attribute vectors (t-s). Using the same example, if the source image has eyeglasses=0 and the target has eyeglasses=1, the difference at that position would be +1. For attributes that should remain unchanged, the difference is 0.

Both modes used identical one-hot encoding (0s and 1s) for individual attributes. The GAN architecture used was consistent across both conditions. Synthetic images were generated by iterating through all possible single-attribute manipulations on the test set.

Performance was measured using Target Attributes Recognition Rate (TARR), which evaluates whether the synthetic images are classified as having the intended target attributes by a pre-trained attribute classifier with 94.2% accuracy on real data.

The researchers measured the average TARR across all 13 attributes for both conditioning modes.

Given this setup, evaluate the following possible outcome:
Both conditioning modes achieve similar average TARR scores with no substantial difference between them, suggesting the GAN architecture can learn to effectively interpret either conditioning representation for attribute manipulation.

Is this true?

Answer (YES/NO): NO